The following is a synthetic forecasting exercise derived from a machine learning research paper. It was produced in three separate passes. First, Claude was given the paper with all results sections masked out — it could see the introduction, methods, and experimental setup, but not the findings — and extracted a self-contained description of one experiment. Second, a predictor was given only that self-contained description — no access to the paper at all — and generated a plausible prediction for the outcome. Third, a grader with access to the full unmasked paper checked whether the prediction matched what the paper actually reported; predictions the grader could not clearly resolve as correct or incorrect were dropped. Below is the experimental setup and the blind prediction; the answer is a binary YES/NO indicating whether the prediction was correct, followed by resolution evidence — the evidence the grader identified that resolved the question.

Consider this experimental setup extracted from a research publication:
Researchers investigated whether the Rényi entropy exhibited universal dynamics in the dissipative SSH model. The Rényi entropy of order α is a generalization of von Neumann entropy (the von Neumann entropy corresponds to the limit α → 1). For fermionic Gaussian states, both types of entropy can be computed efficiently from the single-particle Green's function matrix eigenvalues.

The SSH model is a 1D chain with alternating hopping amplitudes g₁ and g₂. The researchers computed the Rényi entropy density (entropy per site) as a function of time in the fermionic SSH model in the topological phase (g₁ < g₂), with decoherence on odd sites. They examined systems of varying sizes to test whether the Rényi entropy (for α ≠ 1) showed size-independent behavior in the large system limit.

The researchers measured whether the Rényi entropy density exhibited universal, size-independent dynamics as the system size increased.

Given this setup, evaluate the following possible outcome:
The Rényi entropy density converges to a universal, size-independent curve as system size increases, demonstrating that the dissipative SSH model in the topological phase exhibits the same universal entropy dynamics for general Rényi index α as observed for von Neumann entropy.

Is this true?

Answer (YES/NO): YES